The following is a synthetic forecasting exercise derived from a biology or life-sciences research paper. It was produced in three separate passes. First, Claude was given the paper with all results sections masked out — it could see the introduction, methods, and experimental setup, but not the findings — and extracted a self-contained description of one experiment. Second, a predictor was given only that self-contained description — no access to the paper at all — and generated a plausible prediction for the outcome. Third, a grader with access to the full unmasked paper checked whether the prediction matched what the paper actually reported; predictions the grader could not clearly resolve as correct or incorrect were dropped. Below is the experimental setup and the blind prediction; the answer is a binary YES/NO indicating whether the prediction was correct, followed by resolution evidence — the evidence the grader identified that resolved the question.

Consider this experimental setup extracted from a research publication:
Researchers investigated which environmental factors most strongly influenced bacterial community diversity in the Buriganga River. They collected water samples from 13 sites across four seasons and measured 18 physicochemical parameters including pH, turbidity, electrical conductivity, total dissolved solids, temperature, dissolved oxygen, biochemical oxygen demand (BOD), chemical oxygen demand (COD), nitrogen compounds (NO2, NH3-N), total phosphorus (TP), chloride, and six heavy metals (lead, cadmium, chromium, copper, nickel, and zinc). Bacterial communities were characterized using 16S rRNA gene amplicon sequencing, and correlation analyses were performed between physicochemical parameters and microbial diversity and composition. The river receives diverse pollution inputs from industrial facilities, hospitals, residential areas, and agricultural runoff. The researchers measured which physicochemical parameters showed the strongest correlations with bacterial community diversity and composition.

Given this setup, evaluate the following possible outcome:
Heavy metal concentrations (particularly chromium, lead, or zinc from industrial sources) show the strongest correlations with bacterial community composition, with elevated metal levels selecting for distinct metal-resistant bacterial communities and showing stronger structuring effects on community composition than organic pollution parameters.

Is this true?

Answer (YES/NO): NO